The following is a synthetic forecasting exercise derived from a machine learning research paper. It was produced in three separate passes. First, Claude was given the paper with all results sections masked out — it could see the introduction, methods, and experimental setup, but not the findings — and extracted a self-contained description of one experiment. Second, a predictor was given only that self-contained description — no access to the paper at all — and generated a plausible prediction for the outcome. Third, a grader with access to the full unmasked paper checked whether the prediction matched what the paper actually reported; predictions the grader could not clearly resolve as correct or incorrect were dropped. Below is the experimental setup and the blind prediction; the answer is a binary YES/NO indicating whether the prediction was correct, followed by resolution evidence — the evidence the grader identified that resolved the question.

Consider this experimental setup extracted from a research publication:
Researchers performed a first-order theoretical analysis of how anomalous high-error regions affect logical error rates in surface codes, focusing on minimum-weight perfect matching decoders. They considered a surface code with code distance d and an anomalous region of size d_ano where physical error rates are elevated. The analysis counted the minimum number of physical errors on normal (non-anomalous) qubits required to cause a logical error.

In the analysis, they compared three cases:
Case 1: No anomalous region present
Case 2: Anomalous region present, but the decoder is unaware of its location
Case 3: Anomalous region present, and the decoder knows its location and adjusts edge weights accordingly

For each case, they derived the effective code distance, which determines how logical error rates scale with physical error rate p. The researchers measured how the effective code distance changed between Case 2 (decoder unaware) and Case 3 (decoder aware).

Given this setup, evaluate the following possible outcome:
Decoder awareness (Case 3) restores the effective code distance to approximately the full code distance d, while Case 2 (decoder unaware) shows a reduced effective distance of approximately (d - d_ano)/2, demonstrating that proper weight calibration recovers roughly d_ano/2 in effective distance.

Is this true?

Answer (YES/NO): NO